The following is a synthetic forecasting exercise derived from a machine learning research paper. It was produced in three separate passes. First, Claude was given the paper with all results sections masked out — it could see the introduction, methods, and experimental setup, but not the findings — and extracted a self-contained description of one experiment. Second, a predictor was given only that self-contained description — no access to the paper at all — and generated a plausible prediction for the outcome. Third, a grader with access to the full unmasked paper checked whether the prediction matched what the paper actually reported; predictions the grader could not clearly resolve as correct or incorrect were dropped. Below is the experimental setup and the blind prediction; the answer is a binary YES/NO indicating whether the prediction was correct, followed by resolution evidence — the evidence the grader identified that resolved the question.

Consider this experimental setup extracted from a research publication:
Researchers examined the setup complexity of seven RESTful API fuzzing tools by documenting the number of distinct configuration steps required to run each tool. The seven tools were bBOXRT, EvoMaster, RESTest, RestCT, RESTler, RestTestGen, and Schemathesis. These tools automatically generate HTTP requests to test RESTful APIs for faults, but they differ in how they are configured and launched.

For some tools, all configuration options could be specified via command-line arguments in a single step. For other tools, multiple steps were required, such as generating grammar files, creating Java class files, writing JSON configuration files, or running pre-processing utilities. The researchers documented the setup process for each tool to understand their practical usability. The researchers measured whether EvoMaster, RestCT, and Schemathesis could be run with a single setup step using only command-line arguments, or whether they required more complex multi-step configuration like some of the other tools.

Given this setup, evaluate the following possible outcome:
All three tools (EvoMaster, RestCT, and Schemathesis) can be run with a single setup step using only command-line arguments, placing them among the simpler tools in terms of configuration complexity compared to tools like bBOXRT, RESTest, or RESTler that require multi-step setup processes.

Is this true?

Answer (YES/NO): YES